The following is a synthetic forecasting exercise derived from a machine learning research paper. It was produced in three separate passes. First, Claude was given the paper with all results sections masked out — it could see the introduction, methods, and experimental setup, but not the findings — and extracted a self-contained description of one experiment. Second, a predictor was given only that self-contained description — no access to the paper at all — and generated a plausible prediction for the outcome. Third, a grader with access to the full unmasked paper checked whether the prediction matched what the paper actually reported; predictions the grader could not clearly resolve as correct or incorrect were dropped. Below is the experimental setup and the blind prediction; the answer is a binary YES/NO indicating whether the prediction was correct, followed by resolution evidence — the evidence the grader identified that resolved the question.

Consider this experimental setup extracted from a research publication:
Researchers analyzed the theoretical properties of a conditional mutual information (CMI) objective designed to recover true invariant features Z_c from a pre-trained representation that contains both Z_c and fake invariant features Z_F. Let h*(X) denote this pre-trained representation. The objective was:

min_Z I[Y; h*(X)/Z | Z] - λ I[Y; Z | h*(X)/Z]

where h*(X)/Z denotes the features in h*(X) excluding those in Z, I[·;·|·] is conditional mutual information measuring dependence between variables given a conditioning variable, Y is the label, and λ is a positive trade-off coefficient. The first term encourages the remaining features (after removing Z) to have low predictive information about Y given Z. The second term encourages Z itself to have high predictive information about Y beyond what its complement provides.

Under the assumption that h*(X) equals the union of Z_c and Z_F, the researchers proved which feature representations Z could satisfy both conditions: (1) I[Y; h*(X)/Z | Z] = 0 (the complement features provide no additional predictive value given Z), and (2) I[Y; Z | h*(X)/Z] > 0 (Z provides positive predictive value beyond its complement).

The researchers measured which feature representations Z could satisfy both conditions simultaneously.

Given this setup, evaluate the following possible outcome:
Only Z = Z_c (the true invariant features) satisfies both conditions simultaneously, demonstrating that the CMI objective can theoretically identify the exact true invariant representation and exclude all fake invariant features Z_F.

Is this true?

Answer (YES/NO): NO